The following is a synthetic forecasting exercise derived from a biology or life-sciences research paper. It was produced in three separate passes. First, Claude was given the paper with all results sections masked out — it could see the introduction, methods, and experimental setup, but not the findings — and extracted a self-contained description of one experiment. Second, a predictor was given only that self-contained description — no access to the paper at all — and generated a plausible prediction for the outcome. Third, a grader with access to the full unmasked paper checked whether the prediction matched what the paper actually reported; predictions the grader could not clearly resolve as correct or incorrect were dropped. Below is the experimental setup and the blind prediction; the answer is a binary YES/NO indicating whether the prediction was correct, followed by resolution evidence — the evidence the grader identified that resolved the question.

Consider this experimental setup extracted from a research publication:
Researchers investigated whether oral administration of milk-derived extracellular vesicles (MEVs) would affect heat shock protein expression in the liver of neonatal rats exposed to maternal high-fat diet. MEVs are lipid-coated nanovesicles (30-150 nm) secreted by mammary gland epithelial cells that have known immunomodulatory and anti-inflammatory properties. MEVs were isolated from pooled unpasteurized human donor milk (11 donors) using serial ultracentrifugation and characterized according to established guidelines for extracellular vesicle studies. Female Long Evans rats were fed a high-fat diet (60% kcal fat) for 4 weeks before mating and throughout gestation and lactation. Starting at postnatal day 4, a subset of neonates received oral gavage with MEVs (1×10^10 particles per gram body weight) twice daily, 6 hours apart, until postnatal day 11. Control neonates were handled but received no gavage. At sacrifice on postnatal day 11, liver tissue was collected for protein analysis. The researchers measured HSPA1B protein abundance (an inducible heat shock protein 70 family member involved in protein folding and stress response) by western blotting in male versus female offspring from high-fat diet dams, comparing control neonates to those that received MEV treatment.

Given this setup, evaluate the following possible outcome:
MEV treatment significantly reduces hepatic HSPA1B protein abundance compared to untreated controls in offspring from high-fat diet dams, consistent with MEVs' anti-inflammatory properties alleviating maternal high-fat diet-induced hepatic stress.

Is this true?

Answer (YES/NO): NO